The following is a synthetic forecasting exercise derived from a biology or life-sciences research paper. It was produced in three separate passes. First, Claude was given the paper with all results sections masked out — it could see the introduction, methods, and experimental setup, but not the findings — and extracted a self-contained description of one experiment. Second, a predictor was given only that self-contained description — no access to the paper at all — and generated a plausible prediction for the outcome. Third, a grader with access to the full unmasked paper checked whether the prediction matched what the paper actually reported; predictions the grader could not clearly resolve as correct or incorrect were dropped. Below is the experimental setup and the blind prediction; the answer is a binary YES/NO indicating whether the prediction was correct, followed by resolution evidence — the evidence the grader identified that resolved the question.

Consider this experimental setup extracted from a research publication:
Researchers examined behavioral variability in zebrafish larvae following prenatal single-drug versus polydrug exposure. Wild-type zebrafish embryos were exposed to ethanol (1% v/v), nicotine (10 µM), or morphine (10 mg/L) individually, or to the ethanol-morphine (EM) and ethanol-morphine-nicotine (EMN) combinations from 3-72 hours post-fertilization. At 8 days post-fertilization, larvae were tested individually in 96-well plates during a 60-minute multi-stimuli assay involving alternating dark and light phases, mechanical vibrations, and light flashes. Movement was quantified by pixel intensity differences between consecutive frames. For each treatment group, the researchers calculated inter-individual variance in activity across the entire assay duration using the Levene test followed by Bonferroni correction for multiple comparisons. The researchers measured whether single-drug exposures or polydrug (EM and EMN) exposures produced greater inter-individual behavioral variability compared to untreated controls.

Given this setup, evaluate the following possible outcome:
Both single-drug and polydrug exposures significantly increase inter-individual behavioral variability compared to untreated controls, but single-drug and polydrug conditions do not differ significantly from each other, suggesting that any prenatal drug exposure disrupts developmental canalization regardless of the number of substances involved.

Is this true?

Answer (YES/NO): NO